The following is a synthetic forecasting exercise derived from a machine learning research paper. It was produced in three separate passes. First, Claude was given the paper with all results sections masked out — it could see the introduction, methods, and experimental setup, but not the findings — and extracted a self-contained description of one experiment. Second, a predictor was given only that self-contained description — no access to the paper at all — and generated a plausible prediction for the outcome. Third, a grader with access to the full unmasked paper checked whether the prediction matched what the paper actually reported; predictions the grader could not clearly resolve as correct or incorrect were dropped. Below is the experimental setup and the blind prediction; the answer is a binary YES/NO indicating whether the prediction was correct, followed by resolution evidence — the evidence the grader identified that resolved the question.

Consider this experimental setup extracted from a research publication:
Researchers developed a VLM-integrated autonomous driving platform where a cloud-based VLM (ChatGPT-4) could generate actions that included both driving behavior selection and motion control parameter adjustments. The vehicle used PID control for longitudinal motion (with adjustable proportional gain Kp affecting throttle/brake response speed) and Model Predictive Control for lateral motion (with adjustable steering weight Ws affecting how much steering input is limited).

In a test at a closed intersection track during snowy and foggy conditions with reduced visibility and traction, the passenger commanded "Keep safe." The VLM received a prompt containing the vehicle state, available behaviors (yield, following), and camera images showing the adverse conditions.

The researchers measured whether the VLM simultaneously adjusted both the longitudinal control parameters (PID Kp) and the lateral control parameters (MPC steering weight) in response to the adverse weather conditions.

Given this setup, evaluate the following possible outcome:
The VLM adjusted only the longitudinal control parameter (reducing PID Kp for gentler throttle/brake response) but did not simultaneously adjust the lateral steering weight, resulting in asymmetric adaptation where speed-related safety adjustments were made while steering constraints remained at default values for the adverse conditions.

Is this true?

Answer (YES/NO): NO